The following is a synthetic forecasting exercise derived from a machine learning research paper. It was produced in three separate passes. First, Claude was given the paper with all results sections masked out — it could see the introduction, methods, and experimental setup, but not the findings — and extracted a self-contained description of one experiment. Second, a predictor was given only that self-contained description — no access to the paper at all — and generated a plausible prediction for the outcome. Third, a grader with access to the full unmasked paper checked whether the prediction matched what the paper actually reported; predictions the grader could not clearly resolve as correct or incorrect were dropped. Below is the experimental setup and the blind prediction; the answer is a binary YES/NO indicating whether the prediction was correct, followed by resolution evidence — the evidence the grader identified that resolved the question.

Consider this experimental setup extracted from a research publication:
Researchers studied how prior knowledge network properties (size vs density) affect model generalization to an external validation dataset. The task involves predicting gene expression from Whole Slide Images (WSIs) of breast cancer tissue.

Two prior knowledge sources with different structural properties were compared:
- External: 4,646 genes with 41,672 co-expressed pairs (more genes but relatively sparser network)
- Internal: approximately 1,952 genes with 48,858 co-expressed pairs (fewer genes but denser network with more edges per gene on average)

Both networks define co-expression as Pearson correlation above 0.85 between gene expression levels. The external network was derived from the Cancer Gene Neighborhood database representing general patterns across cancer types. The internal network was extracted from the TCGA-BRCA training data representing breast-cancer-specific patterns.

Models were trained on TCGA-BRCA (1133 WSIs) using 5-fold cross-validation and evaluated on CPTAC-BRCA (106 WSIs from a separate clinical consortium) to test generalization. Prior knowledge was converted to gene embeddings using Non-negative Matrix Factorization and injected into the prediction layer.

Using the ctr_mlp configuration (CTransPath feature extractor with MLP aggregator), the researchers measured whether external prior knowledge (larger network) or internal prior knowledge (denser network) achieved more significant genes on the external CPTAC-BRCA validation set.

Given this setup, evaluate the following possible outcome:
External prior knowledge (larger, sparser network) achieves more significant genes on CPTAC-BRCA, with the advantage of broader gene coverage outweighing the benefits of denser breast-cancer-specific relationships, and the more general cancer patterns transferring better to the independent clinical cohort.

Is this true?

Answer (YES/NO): NO